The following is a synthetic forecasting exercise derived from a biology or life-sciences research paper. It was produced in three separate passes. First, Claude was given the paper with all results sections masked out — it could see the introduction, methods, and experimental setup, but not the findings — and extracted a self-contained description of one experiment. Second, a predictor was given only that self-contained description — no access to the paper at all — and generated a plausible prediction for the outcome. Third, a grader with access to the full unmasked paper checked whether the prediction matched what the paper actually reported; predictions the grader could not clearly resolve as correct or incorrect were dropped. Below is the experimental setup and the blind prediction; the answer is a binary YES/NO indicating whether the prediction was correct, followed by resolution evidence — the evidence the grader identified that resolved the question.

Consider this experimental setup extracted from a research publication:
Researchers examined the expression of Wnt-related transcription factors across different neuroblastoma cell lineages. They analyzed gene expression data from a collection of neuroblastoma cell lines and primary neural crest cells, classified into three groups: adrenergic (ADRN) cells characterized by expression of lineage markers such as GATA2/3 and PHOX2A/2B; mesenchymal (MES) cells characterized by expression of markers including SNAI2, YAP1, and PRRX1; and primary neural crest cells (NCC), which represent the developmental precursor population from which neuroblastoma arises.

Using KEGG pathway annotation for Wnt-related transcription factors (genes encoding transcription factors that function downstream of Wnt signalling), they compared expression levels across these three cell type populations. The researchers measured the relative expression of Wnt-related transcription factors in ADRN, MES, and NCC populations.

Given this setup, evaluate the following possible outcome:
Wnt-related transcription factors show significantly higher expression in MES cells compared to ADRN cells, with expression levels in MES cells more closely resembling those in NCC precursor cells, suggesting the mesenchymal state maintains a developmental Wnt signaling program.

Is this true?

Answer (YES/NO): YES